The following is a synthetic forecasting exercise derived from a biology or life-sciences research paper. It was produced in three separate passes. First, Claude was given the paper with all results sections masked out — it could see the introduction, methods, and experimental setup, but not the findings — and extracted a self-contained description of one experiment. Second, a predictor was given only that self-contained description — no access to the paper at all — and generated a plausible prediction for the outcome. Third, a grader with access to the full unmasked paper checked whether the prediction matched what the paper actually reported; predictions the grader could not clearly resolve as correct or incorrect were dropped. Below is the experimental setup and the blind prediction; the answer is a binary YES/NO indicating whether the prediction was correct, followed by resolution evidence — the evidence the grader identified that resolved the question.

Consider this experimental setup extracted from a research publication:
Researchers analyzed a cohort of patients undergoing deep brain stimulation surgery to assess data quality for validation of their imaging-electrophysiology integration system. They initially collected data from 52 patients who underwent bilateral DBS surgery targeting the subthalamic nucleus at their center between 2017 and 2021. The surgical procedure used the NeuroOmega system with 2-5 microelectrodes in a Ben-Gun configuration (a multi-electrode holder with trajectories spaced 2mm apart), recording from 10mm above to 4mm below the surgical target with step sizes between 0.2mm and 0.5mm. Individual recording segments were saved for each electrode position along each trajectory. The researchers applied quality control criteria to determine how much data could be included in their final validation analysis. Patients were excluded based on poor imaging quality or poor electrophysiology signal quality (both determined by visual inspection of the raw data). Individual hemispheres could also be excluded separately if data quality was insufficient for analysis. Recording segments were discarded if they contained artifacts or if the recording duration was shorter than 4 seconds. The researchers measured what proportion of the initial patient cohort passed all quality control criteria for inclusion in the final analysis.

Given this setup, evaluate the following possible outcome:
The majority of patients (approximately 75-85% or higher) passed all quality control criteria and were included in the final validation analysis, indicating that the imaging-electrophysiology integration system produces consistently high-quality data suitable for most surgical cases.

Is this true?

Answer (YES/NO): NO